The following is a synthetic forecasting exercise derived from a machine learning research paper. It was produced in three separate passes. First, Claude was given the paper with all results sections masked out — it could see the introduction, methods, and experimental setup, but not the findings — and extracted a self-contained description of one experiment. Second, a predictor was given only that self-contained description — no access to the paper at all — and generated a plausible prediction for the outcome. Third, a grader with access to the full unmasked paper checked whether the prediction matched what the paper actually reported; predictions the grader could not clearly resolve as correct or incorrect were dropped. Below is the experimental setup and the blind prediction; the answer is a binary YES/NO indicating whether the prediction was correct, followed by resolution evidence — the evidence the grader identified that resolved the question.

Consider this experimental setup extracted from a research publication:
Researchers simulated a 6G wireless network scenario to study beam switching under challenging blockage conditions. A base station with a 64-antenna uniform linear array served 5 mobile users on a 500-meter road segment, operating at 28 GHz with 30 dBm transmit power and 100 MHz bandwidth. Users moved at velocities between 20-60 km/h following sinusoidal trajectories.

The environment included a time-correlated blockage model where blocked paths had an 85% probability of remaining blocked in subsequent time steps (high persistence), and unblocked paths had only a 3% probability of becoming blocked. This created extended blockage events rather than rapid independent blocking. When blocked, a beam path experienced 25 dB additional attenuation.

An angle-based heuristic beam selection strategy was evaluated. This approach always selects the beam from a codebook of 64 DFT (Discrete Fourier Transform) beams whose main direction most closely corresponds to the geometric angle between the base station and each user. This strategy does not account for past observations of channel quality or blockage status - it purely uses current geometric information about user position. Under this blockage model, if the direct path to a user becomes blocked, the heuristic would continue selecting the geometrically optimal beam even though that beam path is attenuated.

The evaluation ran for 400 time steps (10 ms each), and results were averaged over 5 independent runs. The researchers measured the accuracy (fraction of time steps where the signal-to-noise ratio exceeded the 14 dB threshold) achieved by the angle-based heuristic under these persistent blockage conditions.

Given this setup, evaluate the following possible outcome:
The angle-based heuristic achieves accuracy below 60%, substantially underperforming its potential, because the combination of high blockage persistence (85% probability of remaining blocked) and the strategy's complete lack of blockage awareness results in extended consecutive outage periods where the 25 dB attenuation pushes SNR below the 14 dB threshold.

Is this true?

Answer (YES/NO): YES